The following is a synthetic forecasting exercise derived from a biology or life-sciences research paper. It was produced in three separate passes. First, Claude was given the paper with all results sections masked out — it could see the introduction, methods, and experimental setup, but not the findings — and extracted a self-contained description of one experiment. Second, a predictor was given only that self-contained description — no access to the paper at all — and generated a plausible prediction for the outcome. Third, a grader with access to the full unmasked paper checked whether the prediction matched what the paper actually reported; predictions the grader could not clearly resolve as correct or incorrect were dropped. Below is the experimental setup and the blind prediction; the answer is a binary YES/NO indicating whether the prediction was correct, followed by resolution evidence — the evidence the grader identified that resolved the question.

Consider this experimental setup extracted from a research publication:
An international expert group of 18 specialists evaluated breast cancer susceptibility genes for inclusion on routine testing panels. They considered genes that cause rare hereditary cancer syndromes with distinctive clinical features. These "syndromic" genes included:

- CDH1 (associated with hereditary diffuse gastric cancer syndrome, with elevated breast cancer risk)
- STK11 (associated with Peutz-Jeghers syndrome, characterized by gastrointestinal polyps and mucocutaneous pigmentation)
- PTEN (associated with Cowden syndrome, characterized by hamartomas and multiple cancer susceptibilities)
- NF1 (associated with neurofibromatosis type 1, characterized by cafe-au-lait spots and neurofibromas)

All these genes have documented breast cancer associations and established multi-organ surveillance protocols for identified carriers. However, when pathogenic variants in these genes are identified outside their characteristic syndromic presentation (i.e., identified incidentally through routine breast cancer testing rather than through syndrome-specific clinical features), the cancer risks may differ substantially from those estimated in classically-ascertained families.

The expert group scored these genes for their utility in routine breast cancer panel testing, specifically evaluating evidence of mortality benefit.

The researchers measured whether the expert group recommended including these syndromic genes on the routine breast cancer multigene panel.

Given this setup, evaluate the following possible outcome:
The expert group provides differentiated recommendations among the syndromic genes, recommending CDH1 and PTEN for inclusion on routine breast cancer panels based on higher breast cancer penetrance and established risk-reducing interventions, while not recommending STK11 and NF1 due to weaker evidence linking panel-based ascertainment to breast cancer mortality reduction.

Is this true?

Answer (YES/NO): NO